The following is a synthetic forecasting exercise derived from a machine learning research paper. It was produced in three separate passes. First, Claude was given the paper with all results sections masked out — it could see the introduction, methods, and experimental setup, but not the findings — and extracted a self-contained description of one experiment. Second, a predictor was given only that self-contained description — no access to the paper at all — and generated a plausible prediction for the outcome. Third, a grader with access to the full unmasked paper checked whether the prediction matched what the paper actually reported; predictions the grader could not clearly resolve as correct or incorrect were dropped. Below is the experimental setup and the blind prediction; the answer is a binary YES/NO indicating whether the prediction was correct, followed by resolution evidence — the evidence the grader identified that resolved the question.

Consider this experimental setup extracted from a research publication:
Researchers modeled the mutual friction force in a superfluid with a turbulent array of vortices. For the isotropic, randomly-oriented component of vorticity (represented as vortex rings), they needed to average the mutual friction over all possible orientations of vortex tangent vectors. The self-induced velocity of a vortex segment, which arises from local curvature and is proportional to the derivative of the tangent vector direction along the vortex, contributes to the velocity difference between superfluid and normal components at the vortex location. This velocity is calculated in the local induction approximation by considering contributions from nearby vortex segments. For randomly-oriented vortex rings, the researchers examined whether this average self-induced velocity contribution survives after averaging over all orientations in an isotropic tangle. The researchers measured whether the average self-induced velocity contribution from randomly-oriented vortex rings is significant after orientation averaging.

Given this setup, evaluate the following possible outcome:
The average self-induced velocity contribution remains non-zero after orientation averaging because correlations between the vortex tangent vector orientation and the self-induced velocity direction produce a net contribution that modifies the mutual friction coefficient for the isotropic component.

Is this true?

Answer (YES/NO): NO